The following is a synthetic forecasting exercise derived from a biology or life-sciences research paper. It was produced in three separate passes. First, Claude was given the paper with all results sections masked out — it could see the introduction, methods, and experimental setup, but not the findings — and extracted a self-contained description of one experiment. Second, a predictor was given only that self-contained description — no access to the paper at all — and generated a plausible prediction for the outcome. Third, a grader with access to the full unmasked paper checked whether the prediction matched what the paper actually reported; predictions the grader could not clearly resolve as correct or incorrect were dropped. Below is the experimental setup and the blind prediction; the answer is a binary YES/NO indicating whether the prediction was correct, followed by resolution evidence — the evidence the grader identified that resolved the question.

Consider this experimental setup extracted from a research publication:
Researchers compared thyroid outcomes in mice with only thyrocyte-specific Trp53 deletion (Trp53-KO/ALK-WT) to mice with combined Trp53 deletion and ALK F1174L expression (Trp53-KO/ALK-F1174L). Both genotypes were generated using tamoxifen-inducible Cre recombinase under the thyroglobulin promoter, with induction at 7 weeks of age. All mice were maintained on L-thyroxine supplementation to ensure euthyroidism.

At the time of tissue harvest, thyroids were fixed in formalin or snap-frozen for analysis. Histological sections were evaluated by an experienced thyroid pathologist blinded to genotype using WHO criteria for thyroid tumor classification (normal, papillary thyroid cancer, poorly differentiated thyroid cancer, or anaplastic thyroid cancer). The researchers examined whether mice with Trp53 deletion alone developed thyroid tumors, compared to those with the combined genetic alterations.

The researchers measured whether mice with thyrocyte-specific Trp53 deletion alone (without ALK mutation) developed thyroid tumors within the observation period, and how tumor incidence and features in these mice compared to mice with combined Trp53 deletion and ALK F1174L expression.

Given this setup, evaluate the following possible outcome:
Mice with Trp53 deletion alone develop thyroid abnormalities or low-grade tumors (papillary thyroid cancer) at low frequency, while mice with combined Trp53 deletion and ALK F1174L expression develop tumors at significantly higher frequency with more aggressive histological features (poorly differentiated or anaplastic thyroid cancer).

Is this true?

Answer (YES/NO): NO